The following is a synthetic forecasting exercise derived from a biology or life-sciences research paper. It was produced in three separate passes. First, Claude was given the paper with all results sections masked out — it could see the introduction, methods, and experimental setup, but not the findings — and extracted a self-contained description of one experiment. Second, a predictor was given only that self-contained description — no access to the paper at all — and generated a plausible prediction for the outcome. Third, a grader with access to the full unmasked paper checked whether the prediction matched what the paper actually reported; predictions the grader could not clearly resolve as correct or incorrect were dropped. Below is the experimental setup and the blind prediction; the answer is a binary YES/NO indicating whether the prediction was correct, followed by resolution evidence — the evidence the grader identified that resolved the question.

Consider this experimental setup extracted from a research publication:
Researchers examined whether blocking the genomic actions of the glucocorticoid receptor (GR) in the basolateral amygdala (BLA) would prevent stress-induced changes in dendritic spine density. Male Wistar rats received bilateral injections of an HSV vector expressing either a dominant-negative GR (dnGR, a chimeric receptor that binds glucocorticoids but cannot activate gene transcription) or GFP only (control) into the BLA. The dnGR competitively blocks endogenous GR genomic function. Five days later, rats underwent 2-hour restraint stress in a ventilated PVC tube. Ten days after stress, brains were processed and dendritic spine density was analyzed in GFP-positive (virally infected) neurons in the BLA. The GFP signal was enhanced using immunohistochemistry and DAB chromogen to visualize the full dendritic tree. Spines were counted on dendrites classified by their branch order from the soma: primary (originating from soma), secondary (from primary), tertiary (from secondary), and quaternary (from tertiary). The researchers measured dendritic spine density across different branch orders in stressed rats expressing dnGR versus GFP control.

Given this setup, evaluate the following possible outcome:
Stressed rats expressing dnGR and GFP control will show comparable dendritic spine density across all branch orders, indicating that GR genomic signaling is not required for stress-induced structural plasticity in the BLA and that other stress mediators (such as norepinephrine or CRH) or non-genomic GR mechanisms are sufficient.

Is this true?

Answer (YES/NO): NO